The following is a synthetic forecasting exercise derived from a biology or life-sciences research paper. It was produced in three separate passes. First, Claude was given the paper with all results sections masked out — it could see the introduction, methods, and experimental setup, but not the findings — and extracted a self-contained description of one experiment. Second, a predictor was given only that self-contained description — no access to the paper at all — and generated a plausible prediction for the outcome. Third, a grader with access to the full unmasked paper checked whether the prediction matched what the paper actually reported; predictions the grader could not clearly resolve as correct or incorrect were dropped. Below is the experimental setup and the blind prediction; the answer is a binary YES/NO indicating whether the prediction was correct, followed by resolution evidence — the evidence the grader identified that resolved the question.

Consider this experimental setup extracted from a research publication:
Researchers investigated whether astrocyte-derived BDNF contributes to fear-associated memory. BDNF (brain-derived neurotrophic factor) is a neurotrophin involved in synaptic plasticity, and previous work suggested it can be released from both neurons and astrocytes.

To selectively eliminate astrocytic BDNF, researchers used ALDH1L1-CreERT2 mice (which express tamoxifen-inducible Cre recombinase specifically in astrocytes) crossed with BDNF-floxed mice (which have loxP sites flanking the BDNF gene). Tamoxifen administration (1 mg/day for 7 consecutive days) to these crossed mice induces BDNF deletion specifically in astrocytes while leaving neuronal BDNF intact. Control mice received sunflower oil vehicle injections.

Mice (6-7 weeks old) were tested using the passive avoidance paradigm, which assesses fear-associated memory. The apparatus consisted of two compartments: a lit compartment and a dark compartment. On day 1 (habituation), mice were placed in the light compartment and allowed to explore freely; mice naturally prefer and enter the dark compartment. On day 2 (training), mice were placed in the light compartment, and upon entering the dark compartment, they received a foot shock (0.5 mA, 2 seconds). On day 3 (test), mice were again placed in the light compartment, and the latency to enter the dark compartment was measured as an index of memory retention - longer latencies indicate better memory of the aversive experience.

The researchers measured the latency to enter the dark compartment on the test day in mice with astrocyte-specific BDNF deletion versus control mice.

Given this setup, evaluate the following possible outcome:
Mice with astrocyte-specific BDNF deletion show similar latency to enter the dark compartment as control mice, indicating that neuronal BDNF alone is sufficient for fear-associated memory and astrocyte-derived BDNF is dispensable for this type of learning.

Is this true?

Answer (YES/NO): NO